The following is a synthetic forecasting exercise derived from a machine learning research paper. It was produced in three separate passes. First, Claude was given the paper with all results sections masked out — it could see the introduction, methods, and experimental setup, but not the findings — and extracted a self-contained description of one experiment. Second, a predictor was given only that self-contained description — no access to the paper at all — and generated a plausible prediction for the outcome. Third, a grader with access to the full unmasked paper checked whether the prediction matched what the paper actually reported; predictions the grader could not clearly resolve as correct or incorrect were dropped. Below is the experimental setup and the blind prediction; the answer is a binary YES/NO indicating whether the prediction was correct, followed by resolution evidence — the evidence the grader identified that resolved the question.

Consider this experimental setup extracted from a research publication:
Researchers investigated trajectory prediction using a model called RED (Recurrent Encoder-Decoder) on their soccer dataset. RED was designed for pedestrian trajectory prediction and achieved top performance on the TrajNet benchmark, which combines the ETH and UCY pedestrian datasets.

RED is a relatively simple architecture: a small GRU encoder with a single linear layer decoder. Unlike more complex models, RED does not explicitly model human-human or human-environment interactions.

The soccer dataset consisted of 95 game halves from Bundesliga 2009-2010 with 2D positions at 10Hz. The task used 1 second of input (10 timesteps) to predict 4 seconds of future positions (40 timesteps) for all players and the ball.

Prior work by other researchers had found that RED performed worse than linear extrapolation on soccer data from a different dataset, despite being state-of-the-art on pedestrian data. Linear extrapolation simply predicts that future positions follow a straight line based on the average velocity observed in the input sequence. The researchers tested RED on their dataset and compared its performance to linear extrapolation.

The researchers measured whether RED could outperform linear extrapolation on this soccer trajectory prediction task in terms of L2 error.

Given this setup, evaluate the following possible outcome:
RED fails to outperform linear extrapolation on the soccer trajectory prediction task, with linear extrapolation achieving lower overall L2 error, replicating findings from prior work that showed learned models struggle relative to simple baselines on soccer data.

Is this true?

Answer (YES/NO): NO